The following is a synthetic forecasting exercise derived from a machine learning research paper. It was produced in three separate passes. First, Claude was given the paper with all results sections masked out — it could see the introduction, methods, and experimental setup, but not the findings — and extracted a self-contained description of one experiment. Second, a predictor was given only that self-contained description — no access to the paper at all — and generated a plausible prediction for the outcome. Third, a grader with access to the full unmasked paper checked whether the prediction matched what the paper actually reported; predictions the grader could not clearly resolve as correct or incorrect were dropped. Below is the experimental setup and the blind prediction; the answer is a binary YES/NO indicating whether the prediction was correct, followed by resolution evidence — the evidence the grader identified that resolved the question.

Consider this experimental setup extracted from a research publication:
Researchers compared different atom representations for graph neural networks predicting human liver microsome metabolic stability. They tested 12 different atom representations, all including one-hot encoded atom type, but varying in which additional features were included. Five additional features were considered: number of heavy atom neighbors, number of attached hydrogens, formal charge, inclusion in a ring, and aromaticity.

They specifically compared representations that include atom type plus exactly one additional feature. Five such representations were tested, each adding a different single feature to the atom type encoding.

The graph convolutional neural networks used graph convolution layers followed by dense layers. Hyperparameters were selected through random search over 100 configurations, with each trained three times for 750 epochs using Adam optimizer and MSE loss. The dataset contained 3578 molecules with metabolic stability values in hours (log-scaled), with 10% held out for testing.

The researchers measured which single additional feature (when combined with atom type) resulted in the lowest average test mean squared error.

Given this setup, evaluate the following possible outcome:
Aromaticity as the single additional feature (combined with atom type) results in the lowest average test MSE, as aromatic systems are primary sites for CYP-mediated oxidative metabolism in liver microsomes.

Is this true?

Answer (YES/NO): NO